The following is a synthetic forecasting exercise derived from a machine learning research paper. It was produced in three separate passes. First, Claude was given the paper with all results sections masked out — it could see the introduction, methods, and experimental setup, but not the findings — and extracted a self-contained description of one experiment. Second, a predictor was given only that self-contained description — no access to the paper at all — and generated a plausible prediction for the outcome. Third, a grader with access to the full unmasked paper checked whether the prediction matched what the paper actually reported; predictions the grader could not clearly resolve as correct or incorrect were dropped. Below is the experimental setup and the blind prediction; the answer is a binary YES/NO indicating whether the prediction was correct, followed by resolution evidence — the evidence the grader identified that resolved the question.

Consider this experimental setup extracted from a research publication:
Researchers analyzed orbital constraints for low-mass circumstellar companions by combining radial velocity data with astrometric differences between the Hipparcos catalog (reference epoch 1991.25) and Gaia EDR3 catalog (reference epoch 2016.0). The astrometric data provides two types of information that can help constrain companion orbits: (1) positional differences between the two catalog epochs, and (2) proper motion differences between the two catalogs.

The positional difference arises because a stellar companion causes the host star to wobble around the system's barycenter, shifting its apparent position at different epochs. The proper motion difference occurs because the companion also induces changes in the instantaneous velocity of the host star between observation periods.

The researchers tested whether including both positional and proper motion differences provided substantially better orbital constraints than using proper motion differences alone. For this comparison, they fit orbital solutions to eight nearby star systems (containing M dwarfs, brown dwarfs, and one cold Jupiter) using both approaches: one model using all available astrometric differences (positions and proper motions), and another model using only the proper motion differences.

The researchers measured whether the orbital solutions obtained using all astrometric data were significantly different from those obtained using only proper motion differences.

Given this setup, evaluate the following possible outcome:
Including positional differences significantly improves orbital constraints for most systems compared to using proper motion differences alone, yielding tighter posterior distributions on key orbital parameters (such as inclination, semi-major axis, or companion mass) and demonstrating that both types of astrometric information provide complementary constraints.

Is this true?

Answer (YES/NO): NO